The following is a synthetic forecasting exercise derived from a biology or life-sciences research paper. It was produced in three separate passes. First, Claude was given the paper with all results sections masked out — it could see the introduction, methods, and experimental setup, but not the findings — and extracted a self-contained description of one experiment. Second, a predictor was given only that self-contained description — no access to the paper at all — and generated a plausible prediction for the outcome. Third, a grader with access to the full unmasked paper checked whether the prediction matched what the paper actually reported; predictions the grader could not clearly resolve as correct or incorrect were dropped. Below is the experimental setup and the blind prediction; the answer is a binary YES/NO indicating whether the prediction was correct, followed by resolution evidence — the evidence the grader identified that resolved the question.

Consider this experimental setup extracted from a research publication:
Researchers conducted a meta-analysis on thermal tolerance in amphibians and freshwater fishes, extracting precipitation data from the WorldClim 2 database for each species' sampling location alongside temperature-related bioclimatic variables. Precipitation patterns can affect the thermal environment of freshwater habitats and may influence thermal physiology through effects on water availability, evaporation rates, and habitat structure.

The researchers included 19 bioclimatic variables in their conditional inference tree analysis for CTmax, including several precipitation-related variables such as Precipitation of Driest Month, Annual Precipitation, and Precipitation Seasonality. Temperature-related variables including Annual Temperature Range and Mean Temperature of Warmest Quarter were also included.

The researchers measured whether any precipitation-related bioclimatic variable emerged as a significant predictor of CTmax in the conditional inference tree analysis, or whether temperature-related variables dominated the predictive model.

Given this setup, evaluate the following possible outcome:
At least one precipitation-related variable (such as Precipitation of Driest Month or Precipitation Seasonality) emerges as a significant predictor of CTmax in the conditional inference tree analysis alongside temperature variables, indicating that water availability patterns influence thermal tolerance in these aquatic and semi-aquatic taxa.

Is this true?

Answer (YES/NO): NO